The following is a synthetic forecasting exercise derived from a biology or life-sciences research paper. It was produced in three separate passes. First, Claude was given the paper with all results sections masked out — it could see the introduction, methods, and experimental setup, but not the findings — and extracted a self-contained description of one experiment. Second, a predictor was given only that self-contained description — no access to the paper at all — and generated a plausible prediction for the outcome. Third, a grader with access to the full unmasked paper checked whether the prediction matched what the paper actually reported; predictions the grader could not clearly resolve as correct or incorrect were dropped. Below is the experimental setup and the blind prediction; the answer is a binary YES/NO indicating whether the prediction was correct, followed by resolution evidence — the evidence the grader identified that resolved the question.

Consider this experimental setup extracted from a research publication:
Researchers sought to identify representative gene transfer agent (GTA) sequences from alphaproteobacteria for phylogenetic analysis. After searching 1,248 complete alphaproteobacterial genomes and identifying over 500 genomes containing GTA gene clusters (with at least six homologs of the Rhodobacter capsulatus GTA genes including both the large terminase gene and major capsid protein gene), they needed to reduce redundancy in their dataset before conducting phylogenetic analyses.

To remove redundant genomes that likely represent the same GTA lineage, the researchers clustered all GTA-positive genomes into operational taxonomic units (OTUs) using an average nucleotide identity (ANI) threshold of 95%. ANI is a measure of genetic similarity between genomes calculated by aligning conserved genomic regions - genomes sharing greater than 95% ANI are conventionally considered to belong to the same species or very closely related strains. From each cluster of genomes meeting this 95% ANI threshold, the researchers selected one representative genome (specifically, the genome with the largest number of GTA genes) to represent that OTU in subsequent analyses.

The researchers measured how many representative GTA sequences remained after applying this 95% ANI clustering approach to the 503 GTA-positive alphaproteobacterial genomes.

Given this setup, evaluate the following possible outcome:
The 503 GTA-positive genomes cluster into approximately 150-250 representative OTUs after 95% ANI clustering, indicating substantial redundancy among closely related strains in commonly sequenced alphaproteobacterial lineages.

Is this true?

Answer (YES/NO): NO